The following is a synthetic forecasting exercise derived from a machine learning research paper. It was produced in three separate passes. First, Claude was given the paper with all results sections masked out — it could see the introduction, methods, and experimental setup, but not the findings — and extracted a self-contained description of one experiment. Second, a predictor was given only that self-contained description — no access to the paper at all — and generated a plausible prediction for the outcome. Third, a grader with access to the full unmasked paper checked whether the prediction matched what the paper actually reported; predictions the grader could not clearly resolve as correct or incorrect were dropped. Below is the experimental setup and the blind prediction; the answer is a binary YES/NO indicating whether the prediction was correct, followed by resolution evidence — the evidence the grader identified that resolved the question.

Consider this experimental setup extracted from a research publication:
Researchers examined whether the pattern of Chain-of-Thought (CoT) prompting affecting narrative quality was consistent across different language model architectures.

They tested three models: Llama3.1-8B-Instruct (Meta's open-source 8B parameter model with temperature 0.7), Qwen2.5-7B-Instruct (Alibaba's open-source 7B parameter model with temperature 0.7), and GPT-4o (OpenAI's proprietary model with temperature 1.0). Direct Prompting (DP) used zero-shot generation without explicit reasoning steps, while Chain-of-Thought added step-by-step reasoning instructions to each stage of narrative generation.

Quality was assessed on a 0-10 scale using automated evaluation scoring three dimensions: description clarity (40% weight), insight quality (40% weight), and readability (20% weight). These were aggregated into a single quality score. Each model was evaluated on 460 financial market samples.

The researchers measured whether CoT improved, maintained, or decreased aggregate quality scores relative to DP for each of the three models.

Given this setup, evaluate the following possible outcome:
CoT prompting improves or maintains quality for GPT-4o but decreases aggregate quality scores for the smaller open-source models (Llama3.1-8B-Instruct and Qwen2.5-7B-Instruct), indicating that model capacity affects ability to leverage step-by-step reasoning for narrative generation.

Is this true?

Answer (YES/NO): NO